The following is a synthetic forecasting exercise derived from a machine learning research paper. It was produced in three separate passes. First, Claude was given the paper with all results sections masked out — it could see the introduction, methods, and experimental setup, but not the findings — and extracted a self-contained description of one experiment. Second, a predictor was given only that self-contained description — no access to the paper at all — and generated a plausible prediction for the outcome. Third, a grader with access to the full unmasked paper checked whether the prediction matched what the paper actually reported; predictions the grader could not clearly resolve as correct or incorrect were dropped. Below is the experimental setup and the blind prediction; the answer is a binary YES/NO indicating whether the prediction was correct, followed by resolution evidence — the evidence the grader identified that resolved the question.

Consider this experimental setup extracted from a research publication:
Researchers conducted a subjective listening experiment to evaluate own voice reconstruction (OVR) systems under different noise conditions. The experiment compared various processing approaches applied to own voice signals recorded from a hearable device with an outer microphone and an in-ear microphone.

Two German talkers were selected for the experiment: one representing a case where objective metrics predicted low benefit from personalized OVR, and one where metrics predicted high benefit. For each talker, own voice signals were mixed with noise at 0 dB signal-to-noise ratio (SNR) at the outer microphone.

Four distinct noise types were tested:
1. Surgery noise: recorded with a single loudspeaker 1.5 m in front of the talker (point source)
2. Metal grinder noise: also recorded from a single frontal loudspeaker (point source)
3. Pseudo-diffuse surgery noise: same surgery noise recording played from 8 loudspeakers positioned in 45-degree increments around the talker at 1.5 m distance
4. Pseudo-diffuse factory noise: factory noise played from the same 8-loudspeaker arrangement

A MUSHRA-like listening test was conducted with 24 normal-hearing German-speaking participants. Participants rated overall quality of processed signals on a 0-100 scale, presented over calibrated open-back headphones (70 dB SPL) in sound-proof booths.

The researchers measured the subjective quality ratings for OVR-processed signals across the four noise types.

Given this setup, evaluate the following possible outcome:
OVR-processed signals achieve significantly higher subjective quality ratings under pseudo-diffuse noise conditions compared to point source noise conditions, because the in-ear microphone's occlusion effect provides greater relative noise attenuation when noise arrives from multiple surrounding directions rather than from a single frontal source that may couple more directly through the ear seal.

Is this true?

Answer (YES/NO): NO